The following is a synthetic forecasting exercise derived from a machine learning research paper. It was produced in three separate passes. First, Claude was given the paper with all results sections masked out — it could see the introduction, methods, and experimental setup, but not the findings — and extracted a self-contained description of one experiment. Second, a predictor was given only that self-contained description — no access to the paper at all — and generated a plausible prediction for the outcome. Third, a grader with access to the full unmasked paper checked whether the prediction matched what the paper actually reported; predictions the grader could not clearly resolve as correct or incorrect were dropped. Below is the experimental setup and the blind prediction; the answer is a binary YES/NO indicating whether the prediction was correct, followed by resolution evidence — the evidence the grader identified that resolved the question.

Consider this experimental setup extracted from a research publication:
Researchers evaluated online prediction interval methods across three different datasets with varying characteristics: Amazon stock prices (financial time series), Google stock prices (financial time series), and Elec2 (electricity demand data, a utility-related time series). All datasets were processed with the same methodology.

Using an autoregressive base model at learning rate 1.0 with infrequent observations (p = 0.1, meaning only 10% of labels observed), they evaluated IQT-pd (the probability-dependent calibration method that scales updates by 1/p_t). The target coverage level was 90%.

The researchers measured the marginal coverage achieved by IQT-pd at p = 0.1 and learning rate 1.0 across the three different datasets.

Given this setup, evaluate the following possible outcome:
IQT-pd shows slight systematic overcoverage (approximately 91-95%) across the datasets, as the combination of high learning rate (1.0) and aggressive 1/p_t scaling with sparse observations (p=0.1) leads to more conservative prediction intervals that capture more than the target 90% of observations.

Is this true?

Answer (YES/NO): NO